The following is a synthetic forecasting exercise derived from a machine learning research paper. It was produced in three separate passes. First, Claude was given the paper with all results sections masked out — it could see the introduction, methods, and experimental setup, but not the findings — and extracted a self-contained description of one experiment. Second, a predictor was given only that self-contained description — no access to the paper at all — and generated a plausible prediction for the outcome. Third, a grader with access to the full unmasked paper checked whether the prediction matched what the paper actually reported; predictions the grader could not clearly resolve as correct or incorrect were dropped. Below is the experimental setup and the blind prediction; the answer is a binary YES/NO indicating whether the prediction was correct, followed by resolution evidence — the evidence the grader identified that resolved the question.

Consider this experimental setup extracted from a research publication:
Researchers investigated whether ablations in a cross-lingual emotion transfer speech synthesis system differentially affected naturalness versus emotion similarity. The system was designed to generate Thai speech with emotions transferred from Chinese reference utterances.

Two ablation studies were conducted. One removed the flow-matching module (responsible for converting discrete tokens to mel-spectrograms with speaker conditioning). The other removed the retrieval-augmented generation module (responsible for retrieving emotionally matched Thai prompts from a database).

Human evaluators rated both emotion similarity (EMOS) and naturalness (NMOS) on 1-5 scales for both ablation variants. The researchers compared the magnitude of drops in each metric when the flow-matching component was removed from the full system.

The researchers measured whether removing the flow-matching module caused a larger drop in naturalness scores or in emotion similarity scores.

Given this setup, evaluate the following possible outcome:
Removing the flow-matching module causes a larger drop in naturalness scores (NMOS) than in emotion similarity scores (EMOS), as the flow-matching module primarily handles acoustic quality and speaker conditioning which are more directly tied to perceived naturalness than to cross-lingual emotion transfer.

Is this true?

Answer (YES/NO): YES